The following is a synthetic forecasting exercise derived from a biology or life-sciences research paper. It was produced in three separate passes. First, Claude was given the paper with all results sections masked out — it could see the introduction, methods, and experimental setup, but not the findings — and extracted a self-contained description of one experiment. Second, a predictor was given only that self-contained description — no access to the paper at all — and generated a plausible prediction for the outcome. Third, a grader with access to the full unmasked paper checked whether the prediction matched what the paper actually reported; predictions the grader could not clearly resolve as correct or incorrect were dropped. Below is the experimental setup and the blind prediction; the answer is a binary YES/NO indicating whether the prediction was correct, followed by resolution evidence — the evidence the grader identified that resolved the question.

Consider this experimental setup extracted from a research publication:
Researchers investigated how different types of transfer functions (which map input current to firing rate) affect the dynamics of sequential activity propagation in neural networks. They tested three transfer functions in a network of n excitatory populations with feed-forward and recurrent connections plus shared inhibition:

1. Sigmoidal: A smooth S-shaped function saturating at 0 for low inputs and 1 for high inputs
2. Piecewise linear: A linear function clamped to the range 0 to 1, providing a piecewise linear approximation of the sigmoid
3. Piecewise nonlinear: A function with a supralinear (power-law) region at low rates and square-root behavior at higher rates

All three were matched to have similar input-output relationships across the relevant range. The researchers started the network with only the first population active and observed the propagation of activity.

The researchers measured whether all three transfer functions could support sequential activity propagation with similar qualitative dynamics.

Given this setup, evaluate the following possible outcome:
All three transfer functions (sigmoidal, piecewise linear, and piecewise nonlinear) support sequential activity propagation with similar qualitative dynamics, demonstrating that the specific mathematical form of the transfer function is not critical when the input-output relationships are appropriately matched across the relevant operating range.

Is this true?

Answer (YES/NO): YES